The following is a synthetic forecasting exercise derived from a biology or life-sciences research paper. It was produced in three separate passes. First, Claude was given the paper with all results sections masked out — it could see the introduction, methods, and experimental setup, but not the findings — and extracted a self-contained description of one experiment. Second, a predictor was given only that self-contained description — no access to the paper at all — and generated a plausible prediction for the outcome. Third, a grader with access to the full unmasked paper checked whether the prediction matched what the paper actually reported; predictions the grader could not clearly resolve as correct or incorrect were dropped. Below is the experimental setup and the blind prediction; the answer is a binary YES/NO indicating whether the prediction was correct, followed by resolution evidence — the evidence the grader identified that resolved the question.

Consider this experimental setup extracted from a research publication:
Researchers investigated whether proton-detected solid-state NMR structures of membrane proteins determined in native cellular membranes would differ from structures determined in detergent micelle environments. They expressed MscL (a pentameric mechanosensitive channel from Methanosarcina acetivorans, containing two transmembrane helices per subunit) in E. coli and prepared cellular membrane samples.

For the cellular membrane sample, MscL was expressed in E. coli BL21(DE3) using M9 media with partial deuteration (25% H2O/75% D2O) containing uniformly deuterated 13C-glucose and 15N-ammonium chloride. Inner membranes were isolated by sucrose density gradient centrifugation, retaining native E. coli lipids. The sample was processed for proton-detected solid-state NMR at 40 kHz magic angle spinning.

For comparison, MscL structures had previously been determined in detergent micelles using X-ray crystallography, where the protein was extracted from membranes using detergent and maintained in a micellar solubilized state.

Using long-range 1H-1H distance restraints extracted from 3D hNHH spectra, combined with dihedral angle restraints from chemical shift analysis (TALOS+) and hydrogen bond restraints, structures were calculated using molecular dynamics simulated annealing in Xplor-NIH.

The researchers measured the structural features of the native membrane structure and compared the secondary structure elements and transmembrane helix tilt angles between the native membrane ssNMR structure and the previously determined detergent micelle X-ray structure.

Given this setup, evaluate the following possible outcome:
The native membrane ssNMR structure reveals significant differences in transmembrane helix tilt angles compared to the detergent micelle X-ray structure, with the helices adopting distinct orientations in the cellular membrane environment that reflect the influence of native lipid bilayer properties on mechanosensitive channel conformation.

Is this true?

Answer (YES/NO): NO